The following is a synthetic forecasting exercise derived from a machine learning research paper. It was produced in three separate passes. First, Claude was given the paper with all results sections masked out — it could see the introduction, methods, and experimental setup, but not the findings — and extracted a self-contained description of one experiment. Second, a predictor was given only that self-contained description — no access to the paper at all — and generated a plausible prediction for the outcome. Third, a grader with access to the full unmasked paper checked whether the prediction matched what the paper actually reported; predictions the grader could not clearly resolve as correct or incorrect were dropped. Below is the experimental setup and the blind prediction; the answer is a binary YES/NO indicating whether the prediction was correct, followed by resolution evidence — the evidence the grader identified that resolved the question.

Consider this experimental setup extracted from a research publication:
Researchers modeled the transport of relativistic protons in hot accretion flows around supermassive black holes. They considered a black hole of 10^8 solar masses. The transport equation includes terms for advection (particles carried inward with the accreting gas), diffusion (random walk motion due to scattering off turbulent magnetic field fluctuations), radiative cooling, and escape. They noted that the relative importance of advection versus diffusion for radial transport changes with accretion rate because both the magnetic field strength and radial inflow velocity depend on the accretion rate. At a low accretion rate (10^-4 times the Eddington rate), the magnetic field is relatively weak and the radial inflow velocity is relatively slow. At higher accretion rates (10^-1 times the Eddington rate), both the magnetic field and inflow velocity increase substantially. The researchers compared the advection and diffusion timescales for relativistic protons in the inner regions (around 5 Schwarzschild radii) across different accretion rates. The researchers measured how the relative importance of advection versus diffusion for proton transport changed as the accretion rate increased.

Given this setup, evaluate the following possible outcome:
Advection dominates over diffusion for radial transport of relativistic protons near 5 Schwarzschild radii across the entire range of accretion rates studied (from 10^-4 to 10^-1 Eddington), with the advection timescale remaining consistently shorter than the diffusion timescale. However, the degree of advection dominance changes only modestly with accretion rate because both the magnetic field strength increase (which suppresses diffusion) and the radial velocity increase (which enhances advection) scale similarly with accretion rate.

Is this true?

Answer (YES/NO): NO